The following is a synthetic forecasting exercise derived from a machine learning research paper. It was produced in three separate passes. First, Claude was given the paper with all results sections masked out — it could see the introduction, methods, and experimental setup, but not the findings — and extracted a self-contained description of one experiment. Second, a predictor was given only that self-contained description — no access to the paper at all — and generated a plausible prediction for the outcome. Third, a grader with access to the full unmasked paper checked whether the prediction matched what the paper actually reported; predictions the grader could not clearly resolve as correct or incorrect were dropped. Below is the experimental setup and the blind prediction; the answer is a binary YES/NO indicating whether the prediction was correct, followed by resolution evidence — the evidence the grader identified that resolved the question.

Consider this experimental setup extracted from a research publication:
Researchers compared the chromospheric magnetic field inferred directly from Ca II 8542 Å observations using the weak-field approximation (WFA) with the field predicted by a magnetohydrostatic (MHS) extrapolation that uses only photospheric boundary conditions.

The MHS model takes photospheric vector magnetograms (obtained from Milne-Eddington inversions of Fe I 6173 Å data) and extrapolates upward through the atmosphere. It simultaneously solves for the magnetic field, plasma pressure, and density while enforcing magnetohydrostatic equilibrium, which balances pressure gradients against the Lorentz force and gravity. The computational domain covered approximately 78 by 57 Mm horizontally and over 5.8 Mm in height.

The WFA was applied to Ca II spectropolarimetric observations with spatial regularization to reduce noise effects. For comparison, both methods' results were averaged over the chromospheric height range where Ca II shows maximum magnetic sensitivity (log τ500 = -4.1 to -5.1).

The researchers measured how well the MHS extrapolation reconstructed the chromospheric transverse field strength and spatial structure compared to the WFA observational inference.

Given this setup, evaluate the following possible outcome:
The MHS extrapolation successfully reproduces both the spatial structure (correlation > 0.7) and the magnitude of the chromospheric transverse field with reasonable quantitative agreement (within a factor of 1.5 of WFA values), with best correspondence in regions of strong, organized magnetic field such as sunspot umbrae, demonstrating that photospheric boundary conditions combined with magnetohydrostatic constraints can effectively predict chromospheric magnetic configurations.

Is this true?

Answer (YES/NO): NO